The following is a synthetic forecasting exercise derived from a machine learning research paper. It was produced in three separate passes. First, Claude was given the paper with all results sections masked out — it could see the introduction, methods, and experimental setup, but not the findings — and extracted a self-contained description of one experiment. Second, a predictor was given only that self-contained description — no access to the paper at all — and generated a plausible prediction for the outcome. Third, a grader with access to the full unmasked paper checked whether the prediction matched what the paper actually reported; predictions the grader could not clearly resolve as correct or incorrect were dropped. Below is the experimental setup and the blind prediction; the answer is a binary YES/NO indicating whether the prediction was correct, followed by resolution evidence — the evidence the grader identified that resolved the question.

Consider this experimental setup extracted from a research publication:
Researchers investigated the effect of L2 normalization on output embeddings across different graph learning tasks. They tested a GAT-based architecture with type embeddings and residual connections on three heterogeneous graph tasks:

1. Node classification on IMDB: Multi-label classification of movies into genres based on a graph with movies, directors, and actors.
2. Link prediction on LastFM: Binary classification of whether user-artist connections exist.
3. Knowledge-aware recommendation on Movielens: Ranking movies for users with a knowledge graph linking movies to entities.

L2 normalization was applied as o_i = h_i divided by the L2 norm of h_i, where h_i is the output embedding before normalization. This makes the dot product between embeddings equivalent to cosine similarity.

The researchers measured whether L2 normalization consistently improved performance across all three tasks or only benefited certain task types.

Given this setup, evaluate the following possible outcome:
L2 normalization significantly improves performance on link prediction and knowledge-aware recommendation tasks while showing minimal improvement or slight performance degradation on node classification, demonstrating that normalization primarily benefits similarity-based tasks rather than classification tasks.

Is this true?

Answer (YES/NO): NO